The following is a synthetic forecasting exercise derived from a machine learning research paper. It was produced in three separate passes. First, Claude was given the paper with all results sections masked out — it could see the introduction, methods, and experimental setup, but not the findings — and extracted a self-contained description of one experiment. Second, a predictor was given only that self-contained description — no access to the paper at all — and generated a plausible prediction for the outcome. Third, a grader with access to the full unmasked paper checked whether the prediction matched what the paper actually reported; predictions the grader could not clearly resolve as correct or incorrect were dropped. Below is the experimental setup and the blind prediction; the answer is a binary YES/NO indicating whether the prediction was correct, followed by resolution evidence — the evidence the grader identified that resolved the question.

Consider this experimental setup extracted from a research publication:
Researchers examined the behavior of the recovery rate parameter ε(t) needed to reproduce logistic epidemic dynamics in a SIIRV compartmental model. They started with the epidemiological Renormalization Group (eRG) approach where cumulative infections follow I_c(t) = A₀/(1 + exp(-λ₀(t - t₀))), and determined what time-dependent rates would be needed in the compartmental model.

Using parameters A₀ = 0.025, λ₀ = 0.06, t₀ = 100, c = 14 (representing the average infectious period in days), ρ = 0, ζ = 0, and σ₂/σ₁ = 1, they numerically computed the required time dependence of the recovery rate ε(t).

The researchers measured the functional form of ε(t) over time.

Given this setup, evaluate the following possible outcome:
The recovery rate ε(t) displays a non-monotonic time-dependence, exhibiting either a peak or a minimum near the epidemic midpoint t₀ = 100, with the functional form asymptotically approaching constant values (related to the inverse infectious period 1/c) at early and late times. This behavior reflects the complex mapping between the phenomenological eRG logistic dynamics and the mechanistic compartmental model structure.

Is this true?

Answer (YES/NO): NO